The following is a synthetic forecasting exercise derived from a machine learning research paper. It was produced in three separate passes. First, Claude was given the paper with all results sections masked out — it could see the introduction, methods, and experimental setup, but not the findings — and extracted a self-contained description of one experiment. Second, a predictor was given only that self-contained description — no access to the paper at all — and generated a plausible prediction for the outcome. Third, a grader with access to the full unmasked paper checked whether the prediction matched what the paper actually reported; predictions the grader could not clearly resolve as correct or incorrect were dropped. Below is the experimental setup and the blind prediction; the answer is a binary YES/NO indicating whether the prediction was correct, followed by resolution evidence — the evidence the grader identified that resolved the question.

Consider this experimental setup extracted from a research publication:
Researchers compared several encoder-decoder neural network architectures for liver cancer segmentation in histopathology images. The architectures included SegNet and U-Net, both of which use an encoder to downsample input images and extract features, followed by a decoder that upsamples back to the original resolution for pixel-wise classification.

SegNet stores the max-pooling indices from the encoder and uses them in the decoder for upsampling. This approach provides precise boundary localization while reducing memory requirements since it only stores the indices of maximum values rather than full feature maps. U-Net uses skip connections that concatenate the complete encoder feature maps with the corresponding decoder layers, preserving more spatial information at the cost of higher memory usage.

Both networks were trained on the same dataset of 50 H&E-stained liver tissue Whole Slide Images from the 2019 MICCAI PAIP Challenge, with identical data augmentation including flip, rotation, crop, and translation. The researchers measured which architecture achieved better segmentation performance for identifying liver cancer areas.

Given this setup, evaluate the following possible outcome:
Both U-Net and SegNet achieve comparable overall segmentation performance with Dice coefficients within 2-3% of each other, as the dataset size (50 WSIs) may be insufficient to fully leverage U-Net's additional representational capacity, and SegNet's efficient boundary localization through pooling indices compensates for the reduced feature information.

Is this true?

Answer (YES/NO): NO